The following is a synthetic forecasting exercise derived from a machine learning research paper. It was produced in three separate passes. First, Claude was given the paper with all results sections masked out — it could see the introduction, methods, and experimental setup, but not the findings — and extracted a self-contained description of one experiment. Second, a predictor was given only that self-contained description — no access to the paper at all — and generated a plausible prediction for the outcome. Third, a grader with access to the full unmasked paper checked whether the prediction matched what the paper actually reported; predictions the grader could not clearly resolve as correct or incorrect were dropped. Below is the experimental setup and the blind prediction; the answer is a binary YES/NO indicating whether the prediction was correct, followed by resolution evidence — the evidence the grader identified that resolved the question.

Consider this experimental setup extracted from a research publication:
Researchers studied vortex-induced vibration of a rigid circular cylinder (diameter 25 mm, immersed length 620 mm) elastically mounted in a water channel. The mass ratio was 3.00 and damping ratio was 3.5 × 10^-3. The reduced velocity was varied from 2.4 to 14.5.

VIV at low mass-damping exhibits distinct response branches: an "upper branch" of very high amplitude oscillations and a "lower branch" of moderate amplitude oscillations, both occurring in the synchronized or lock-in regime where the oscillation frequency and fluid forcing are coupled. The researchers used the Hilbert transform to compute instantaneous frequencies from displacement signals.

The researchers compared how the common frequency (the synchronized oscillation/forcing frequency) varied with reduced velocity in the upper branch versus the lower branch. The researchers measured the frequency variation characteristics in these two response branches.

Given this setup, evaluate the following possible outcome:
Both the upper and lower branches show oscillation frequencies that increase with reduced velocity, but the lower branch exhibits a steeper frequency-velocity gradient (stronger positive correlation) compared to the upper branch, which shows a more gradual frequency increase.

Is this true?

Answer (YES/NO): NO